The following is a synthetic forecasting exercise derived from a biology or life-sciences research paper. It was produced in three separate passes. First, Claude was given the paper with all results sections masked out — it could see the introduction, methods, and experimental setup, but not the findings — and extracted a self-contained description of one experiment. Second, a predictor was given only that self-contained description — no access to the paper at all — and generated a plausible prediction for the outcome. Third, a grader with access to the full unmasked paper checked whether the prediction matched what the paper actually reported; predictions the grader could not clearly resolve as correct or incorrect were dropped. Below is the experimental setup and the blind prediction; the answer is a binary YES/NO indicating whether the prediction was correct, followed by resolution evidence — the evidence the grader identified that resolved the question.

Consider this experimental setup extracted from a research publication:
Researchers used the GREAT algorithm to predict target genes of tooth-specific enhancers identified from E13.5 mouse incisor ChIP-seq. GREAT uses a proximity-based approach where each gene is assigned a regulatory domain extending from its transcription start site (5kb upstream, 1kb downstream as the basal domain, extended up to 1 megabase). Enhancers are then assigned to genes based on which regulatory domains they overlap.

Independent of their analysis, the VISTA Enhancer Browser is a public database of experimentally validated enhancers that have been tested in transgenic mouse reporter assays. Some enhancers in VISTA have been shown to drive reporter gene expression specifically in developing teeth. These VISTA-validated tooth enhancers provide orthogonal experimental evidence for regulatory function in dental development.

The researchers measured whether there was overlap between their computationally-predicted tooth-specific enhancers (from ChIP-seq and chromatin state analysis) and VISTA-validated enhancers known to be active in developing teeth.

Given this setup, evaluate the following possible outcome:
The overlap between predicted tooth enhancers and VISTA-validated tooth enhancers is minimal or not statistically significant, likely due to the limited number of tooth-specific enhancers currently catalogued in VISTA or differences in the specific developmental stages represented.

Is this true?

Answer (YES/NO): NO